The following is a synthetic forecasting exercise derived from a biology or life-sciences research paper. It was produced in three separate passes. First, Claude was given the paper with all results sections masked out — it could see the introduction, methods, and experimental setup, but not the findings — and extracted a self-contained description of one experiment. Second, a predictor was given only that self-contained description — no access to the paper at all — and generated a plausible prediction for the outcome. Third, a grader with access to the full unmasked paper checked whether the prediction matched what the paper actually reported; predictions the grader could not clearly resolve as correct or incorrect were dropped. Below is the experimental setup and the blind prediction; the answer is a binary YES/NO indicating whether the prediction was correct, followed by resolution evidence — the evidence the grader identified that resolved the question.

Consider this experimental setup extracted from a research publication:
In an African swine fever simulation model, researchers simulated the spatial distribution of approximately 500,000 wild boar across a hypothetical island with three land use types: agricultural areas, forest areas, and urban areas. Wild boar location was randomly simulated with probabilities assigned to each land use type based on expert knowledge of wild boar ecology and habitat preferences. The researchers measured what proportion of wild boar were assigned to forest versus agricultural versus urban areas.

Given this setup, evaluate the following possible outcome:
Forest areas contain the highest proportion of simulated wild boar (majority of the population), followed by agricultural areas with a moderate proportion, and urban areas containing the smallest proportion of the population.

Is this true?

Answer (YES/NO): YES